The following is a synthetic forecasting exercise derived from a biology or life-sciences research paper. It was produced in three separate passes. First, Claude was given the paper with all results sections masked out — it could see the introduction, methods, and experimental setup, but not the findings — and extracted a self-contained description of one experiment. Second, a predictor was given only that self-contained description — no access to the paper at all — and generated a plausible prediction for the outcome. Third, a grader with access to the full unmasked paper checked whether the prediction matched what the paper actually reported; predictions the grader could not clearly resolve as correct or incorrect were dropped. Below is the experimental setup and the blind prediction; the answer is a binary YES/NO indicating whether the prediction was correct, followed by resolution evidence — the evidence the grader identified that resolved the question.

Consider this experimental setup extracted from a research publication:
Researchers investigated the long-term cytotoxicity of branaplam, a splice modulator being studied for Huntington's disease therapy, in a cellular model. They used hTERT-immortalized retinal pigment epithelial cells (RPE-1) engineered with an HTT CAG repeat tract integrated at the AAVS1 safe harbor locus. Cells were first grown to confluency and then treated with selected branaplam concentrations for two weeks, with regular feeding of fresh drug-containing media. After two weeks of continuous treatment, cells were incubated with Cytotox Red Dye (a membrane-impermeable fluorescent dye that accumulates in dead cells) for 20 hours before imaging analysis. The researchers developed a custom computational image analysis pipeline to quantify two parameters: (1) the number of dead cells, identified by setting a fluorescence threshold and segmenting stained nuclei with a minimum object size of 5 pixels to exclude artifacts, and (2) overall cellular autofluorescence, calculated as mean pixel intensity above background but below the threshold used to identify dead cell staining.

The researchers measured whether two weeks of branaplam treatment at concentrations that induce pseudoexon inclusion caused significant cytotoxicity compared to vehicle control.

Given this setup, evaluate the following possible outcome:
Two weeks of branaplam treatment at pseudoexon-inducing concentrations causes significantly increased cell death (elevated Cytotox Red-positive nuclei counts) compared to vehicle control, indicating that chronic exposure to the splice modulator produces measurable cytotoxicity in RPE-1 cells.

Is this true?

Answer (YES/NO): YES